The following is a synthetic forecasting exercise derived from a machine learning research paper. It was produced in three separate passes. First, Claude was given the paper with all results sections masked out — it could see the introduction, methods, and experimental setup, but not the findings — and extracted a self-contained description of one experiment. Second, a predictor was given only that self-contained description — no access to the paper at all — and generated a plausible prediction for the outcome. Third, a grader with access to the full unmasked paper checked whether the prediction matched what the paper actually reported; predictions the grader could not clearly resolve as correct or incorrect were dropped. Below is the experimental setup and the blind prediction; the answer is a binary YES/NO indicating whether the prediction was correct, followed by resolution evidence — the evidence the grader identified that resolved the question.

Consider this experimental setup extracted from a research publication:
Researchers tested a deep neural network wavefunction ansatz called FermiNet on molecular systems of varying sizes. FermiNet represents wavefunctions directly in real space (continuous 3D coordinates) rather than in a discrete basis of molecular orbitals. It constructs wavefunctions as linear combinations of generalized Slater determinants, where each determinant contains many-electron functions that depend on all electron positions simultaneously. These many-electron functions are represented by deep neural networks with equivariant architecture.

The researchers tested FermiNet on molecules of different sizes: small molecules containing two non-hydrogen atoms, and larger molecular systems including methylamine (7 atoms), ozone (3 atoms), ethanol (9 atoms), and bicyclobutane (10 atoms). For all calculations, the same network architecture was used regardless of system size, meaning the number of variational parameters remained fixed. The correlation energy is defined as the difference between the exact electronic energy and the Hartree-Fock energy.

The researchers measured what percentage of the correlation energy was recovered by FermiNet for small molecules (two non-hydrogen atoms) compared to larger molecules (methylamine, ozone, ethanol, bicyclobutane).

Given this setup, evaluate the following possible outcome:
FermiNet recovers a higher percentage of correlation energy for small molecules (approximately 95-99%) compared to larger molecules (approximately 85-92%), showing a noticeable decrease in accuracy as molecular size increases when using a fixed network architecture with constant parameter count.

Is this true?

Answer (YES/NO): NO